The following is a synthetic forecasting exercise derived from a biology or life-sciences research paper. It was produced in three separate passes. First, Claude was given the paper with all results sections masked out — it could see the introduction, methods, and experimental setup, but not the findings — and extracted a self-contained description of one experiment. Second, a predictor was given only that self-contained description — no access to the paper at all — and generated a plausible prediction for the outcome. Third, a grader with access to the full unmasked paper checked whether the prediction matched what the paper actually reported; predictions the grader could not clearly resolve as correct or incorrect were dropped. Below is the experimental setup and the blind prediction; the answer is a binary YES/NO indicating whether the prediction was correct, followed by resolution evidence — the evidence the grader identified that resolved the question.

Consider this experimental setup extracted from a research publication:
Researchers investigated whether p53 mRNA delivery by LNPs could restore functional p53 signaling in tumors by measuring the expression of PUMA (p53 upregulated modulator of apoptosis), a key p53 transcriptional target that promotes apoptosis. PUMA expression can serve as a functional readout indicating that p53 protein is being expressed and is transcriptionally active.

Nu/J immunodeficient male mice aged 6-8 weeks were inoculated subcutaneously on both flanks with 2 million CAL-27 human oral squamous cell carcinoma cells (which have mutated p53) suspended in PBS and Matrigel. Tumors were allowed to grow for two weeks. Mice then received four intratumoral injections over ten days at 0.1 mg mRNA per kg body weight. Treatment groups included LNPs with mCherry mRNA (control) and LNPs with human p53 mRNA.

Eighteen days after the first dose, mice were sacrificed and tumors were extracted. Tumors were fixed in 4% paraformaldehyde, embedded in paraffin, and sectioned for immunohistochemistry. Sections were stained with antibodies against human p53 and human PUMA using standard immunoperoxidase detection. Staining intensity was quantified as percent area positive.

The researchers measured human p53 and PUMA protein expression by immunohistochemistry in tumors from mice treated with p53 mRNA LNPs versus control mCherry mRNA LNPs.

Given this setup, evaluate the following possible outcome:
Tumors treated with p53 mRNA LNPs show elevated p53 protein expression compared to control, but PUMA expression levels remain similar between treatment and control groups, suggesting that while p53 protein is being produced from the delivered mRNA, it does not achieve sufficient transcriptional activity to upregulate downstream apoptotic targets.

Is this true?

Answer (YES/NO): NO